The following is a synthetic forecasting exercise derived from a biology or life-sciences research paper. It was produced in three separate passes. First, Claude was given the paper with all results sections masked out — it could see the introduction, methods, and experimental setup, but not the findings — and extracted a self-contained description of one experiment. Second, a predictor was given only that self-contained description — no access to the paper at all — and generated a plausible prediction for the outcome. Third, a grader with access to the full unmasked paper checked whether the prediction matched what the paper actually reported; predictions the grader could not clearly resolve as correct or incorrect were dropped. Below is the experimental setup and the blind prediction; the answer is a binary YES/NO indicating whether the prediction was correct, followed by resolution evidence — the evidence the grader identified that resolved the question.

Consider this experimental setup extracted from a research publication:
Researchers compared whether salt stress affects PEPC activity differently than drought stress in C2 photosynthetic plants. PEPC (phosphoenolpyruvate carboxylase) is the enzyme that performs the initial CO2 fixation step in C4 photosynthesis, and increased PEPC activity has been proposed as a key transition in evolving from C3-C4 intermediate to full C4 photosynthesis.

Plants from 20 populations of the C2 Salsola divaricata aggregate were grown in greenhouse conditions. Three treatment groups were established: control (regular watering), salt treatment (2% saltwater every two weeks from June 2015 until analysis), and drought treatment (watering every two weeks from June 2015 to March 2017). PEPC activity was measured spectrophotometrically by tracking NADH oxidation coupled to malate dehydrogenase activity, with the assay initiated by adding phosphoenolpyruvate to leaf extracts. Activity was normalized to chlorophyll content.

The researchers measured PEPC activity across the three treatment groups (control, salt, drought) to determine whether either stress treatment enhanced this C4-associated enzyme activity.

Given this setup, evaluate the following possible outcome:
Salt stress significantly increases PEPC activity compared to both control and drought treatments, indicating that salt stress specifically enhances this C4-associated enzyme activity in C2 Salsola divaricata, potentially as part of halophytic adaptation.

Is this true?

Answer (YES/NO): NO